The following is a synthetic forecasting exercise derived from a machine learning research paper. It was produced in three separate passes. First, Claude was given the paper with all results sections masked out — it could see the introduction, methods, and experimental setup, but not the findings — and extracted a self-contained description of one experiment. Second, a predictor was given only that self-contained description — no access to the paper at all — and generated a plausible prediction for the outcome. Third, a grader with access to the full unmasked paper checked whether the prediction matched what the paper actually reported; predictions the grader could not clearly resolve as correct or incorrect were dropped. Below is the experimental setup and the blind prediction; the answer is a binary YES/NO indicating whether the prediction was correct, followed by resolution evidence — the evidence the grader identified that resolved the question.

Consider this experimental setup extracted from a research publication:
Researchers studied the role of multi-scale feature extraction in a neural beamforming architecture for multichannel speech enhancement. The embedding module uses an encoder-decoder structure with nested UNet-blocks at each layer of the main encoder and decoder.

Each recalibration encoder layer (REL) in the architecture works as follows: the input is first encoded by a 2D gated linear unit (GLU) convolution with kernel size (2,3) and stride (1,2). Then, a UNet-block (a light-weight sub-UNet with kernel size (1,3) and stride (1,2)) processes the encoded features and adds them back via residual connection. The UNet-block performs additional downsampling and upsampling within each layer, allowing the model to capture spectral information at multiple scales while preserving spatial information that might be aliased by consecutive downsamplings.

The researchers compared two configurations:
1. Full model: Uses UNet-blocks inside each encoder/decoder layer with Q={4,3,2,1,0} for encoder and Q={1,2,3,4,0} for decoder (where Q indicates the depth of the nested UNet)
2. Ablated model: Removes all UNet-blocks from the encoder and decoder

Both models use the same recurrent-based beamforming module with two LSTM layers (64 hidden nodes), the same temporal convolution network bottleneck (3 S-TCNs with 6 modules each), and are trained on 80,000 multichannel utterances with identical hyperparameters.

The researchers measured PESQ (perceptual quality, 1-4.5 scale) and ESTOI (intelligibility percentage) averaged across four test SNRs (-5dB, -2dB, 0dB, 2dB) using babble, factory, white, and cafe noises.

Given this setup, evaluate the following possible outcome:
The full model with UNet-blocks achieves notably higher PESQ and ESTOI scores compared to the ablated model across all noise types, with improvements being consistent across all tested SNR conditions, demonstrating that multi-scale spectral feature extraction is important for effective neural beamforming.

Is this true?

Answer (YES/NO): YES